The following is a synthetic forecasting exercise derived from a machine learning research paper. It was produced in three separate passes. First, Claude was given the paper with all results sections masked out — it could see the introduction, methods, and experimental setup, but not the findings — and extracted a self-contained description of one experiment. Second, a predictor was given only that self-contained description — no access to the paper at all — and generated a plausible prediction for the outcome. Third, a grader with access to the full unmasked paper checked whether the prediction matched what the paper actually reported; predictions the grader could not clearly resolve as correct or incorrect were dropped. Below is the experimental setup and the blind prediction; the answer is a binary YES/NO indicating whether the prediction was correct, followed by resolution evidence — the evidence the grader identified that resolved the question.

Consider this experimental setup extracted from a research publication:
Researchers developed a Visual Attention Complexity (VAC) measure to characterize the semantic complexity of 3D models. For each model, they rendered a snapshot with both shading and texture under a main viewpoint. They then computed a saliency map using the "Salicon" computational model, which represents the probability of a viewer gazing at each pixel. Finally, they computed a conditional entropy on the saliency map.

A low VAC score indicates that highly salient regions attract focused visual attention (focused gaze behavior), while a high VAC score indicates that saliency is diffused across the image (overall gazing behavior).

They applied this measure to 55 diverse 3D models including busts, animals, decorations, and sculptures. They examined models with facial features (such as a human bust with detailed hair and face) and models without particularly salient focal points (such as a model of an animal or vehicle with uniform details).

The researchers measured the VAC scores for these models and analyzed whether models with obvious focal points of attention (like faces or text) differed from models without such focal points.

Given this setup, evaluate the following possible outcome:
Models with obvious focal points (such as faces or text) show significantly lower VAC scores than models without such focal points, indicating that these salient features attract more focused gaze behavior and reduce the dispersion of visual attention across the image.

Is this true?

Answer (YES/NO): YES